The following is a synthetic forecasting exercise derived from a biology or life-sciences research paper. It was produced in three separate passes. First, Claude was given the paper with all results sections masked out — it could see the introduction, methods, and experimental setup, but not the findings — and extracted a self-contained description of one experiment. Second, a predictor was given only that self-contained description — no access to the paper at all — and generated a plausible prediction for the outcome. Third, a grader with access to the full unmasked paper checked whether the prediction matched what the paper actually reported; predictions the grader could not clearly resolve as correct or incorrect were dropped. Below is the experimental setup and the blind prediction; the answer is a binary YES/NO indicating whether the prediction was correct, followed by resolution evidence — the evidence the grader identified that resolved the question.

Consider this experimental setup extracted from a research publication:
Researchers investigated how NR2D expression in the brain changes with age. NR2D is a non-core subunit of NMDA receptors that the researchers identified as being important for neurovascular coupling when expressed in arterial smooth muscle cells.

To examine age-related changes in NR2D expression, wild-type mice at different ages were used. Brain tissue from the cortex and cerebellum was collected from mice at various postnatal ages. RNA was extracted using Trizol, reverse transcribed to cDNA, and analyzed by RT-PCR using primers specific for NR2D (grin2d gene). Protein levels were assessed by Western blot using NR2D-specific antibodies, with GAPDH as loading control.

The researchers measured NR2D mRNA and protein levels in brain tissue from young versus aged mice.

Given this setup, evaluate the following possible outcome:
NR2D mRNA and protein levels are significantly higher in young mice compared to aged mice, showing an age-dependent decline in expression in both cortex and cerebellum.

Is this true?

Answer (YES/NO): YES